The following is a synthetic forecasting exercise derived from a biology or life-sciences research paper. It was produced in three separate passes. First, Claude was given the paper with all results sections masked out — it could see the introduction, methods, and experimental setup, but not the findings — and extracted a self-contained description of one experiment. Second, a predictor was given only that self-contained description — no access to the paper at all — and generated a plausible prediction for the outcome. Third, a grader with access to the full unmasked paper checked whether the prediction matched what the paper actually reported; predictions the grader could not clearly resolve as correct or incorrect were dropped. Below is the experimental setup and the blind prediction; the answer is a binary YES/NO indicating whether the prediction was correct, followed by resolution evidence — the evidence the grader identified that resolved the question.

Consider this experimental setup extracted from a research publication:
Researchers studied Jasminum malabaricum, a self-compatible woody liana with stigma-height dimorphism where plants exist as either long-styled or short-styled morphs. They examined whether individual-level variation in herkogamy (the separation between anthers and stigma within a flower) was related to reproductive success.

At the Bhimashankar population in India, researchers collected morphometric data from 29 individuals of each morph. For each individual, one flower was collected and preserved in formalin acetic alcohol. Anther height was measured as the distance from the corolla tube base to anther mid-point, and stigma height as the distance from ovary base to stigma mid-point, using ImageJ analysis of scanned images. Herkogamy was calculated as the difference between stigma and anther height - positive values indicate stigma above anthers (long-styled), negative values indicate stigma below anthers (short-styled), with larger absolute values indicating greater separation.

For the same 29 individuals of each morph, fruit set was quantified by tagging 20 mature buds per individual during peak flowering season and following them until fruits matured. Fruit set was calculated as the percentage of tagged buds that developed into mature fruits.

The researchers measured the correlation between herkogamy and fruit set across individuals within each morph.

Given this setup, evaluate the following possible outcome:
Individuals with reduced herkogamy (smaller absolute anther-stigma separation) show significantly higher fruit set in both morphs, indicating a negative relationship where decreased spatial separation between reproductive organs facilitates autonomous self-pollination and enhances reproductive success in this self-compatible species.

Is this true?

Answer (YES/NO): NO